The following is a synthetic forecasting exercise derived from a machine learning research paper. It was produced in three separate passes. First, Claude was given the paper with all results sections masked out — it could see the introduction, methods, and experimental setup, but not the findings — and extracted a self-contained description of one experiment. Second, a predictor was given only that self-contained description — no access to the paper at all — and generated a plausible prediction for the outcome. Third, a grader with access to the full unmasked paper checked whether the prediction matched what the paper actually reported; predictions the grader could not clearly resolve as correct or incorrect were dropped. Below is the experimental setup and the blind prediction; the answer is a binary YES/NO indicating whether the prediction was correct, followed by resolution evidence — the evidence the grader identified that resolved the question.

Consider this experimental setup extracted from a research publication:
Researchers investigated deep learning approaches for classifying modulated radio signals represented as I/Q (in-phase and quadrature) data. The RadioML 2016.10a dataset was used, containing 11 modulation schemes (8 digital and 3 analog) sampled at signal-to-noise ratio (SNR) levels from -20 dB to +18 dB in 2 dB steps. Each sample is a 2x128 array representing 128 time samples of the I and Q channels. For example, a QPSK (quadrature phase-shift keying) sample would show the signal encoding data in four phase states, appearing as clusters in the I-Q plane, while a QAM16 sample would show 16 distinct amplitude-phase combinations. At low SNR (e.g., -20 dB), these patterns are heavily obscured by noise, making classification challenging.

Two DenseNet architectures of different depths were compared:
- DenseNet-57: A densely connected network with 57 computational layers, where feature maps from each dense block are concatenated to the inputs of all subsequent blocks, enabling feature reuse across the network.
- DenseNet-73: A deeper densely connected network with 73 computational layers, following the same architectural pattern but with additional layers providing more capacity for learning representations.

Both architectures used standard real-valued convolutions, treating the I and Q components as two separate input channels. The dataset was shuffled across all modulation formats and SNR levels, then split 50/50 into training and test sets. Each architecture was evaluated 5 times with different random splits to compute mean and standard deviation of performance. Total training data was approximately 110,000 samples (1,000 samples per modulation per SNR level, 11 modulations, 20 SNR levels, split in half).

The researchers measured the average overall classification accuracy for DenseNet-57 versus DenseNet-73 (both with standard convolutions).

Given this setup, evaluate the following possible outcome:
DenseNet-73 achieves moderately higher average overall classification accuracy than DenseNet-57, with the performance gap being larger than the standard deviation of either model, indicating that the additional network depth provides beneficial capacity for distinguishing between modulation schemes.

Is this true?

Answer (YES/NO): NO